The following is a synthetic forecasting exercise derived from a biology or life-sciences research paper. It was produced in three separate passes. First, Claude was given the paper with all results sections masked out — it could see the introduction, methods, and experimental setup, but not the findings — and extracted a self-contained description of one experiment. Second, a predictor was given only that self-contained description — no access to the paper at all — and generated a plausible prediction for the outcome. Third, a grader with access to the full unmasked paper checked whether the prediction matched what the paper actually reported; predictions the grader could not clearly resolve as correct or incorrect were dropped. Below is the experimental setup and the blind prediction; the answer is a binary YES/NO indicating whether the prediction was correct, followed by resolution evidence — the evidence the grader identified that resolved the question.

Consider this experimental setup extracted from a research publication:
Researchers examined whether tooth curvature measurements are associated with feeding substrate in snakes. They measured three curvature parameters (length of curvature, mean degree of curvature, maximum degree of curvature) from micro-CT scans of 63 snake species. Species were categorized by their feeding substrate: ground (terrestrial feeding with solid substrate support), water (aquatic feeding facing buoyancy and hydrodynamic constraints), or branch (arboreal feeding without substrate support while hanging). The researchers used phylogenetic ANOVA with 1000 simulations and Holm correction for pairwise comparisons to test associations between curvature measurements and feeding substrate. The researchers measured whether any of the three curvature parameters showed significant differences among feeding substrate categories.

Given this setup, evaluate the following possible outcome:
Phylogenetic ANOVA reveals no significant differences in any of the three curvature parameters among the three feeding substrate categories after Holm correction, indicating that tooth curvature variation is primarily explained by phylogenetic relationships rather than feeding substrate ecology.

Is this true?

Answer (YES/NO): NO